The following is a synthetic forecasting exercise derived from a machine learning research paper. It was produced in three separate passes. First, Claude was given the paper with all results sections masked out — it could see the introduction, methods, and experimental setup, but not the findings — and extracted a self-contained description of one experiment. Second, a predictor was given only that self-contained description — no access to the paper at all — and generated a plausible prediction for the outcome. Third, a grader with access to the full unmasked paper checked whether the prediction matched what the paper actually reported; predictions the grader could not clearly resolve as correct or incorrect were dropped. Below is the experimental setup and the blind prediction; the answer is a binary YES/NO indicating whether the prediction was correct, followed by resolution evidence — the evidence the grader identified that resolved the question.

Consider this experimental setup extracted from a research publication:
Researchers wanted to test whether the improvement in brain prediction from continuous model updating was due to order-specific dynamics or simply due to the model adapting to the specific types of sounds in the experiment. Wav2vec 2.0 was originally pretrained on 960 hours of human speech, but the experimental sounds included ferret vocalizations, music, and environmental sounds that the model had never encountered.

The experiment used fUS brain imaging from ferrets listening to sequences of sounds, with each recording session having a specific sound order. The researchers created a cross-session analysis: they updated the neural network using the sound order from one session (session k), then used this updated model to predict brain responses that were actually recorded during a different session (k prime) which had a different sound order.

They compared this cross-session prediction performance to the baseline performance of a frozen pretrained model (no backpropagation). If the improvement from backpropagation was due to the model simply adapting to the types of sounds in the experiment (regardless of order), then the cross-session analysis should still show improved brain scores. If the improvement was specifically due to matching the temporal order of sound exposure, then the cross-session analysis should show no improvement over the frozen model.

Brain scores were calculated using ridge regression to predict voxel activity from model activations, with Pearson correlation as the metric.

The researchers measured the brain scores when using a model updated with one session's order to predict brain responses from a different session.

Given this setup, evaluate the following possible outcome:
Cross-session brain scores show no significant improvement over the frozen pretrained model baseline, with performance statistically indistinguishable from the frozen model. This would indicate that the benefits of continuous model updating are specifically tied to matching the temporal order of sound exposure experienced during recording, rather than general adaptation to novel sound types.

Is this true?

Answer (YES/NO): YES